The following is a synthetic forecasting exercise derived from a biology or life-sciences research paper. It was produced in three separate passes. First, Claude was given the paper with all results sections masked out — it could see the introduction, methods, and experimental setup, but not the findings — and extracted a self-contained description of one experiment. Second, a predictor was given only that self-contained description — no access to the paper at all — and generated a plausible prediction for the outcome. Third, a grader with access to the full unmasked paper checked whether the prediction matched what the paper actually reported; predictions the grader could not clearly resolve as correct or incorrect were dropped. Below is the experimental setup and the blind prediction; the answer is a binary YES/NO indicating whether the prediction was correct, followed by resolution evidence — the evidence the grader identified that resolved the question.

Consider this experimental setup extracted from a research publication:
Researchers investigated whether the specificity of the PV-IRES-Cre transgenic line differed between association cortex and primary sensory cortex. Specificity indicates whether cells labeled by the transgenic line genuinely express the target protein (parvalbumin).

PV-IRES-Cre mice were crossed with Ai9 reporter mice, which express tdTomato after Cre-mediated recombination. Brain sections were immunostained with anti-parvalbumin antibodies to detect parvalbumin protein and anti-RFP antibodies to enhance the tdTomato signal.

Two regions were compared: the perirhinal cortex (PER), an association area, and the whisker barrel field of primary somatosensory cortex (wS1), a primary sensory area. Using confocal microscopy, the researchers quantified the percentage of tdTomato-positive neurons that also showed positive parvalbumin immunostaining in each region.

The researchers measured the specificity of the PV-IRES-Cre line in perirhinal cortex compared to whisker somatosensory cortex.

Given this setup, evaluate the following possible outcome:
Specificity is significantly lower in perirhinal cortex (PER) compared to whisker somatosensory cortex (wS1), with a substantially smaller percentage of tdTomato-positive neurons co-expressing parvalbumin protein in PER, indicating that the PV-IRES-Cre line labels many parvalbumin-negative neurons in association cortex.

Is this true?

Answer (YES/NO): NO